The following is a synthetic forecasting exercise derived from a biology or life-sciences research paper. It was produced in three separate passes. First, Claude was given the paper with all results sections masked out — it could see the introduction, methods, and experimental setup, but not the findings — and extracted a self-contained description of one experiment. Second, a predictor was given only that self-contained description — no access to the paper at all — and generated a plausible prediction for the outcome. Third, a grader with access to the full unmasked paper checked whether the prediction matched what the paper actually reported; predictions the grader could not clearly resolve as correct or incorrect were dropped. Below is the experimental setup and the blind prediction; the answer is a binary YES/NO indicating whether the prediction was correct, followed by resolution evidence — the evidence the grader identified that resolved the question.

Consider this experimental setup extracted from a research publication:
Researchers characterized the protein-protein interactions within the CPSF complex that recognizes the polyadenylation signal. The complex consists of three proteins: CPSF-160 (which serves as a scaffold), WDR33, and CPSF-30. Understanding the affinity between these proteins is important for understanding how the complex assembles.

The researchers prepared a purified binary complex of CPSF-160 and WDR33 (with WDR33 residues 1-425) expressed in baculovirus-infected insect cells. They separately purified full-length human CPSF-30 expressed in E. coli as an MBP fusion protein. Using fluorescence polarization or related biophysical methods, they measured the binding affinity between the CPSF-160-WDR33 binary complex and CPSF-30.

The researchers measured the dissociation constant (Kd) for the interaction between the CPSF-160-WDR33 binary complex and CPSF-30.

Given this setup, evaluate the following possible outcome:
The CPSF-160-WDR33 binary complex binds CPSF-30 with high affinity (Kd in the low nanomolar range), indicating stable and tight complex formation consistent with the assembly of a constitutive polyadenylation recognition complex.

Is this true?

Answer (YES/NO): YES